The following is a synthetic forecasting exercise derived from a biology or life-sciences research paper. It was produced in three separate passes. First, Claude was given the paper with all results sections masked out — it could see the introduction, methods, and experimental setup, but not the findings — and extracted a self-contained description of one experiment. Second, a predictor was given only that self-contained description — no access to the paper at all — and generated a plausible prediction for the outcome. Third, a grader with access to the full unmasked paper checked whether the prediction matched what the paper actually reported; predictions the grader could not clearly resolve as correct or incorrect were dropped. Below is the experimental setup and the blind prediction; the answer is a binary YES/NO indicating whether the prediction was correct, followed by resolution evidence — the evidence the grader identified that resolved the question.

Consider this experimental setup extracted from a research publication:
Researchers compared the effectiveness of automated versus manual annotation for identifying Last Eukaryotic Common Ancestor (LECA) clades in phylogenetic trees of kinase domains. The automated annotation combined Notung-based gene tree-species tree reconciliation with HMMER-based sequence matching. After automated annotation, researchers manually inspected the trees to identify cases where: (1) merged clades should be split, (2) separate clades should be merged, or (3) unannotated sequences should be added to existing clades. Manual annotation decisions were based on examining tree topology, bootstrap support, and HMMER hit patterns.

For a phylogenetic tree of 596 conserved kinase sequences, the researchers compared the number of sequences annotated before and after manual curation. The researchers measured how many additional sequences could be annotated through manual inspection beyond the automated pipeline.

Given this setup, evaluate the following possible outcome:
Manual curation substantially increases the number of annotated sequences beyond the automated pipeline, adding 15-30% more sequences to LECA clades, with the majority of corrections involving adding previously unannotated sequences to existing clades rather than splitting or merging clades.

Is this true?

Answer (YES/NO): NO